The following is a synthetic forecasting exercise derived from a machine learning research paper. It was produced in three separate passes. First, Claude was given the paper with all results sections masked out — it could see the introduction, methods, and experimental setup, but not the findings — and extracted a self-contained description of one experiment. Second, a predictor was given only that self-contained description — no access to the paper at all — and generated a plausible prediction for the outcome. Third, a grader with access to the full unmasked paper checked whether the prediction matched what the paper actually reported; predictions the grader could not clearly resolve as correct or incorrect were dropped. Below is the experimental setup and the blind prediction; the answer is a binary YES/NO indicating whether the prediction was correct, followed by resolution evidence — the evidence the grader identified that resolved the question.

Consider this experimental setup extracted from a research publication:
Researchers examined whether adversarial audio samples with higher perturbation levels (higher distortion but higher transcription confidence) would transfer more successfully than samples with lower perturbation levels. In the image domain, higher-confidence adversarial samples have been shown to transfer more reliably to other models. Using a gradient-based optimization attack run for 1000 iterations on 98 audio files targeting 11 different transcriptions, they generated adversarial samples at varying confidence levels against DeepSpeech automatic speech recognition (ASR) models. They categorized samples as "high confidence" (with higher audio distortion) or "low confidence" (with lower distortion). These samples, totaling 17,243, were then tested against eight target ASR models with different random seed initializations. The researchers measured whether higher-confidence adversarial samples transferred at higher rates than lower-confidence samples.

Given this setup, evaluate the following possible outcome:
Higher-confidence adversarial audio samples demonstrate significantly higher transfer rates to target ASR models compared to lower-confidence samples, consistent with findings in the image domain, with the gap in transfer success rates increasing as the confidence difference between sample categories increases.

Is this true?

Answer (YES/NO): NO